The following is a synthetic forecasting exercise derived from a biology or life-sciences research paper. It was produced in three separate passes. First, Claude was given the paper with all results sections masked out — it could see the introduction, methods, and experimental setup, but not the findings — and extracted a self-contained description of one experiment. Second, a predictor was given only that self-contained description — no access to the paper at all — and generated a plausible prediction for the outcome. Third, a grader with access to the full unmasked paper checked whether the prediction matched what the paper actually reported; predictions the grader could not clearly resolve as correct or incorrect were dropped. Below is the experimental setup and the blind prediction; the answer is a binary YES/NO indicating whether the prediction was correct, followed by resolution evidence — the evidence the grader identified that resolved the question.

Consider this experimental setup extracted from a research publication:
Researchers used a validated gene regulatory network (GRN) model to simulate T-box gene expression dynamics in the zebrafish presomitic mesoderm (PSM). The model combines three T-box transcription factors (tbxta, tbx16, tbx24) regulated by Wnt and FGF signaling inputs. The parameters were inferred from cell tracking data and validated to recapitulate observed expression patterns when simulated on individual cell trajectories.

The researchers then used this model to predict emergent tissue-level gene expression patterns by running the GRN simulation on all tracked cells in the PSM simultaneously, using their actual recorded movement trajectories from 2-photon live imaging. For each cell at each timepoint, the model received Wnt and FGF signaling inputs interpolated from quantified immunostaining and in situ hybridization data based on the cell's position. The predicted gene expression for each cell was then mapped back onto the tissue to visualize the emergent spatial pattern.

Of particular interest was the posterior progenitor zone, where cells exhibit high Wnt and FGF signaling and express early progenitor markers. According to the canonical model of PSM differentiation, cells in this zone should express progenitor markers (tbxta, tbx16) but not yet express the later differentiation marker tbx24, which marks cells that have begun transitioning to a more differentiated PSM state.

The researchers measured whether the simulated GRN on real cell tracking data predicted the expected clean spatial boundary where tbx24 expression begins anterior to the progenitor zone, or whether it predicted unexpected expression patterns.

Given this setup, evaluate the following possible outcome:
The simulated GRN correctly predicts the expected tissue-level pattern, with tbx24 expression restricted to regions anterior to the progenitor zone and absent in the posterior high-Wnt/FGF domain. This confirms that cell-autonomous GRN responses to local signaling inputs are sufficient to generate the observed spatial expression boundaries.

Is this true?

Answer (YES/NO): NO